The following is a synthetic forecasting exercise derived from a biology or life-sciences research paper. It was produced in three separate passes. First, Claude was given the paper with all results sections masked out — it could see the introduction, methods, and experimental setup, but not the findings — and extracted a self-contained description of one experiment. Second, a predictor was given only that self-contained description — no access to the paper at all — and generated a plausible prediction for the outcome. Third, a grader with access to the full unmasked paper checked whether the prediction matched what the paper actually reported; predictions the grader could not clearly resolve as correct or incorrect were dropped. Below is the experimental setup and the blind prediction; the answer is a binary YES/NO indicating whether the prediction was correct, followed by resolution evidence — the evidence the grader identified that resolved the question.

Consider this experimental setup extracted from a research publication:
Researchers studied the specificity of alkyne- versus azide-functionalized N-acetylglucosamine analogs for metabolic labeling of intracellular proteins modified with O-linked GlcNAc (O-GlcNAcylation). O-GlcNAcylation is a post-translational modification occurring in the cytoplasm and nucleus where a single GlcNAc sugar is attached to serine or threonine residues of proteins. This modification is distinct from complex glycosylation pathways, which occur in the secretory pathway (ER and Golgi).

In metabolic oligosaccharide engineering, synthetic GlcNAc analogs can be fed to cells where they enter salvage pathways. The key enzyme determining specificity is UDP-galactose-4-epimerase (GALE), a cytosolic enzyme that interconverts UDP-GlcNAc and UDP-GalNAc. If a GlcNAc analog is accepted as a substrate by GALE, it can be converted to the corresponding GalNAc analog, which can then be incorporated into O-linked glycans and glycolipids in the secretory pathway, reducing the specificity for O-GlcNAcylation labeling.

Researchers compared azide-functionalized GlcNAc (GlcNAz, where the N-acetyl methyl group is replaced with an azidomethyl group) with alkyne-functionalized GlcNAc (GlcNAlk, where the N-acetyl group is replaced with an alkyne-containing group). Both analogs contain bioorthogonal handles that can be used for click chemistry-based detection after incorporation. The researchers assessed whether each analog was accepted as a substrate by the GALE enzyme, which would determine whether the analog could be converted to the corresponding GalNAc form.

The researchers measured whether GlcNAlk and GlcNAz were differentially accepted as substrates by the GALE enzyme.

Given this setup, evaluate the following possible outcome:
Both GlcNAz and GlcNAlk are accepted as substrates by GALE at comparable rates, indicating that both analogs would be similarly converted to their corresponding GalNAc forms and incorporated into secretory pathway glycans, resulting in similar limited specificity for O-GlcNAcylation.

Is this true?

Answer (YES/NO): NO